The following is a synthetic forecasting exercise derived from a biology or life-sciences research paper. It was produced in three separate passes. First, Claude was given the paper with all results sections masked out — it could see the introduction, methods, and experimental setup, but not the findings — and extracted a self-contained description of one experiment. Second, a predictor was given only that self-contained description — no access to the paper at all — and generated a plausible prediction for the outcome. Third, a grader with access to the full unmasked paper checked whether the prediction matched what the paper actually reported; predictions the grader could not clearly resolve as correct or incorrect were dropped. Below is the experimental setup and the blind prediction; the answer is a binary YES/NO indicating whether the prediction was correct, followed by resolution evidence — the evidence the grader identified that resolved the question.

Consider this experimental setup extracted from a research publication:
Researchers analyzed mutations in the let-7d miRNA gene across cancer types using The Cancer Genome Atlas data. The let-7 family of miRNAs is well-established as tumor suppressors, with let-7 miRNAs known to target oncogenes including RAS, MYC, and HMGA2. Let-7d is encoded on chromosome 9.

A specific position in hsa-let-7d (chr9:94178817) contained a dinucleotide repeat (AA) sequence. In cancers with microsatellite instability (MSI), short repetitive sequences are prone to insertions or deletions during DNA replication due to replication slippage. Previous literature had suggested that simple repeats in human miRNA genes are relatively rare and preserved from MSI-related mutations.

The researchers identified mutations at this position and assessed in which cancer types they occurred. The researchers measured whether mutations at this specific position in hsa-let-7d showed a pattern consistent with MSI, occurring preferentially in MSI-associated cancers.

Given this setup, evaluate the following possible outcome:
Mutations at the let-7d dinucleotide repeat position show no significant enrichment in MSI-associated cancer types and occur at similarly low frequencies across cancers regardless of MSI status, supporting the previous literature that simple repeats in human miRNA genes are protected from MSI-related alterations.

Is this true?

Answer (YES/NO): NO